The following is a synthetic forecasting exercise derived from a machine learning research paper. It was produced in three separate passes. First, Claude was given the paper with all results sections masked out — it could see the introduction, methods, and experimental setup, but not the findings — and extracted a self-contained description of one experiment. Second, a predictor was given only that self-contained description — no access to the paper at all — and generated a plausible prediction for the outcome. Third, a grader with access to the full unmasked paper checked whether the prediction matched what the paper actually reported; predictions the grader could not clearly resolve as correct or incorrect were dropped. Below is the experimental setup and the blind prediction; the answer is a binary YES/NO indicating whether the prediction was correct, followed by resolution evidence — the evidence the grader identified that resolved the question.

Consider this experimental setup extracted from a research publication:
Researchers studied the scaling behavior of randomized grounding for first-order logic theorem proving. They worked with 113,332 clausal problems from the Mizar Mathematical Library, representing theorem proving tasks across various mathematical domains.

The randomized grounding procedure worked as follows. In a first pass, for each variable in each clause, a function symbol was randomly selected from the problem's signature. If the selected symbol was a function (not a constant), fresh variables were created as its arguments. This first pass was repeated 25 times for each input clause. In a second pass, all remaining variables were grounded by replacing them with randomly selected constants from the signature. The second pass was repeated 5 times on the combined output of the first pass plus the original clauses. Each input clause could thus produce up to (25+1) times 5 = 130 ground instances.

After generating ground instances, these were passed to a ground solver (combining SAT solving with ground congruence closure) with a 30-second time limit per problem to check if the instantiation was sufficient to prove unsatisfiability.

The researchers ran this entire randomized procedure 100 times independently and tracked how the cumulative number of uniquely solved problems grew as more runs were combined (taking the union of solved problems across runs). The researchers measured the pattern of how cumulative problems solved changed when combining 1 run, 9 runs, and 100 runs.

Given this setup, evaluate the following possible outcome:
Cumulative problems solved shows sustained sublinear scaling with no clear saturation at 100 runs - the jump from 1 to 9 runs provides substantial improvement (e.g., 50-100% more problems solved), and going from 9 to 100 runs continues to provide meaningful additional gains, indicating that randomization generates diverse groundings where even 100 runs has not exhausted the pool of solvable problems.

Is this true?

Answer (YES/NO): YES